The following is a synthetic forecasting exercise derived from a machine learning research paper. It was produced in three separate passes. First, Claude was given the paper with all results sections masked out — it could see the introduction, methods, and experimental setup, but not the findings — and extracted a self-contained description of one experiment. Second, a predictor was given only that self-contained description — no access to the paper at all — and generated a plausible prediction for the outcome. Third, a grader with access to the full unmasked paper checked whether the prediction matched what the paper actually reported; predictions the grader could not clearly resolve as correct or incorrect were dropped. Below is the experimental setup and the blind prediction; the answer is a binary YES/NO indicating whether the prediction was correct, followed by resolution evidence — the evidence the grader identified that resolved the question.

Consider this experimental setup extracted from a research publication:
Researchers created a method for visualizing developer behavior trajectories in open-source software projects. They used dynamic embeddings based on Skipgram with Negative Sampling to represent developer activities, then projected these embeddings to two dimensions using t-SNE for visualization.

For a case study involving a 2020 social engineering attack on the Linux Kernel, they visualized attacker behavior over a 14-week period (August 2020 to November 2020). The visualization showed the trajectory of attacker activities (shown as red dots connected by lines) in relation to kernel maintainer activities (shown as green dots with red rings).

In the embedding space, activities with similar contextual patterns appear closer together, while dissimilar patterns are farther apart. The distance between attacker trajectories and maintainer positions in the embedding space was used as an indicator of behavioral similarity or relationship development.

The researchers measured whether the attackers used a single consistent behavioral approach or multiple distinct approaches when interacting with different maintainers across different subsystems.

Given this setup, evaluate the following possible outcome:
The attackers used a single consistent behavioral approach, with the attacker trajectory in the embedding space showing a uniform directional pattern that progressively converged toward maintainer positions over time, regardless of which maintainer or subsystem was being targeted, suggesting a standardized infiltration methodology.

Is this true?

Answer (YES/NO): NO